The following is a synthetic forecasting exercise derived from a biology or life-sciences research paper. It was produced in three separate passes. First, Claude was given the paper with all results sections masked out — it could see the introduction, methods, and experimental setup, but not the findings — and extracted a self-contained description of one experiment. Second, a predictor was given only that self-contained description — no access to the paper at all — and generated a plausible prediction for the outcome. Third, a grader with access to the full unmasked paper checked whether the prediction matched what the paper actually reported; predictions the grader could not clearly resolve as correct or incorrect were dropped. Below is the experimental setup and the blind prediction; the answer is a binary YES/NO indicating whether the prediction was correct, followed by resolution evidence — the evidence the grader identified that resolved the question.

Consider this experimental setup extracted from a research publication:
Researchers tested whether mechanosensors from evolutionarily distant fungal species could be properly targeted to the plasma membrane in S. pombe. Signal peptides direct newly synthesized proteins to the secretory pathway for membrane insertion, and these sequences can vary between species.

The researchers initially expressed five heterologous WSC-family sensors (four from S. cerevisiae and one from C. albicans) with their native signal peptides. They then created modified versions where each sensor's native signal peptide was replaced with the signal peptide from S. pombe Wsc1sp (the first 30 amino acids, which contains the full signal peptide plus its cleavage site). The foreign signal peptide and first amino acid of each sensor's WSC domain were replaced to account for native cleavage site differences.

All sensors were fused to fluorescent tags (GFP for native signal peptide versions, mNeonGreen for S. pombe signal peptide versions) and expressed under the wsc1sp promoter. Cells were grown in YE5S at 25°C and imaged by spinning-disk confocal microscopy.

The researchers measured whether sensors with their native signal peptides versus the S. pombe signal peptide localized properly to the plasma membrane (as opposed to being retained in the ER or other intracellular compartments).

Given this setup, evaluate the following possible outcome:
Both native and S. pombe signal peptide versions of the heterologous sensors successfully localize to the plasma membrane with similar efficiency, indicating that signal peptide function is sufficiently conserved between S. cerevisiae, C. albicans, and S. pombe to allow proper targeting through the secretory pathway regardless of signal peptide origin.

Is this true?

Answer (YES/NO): NO